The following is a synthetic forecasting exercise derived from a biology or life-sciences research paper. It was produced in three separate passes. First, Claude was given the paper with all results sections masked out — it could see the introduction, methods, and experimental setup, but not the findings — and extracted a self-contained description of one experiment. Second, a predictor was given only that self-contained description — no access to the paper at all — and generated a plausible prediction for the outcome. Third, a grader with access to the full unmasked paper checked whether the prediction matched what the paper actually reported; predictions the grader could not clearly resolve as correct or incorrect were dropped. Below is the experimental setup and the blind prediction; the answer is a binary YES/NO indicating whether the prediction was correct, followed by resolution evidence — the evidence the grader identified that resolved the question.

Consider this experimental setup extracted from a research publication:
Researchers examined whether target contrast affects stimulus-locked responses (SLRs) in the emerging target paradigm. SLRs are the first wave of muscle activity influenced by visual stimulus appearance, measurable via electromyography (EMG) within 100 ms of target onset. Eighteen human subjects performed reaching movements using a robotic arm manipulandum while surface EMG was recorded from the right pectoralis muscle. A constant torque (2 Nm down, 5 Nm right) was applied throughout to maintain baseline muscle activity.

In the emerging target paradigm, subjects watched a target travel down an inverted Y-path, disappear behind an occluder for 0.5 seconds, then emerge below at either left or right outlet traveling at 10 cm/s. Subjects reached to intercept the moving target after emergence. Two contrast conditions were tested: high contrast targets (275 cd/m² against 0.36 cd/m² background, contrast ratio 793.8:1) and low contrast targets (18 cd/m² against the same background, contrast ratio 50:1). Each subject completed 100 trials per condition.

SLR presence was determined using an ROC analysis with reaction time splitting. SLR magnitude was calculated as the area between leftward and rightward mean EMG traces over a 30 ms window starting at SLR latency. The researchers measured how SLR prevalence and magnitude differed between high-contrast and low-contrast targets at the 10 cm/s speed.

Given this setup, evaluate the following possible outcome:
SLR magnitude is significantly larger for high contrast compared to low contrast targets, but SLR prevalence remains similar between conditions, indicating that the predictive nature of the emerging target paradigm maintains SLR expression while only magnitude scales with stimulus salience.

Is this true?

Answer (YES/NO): NO